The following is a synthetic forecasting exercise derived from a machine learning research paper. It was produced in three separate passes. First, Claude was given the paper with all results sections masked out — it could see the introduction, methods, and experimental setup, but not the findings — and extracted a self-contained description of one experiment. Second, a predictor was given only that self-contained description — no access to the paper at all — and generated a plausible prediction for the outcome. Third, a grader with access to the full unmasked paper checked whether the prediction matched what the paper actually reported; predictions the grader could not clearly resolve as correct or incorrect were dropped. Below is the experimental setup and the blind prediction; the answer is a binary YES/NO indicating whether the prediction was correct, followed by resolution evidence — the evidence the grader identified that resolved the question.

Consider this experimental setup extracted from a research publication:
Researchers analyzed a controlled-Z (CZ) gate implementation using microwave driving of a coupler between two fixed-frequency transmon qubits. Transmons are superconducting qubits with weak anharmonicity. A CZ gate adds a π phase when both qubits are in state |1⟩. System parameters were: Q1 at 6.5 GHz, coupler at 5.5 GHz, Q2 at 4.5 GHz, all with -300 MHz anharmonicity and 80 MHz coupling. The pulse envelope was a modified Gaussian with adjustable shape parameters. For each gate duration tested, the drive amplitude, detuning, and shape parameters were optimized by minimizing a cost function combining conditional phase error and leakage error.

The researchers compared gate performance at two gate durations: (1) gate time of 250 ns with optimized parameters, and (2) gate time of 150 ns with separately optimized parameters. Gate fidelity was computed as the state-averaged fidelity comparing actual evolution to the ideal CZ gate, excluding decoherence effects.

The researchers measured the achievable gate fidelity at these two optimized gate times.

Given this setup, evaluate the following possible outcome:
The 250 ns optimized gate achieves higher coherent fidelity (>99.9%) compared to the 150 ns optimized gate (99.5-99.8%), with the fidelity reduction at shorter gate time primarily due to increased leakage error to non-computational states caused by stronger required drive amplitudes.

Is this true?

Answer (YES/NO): NO